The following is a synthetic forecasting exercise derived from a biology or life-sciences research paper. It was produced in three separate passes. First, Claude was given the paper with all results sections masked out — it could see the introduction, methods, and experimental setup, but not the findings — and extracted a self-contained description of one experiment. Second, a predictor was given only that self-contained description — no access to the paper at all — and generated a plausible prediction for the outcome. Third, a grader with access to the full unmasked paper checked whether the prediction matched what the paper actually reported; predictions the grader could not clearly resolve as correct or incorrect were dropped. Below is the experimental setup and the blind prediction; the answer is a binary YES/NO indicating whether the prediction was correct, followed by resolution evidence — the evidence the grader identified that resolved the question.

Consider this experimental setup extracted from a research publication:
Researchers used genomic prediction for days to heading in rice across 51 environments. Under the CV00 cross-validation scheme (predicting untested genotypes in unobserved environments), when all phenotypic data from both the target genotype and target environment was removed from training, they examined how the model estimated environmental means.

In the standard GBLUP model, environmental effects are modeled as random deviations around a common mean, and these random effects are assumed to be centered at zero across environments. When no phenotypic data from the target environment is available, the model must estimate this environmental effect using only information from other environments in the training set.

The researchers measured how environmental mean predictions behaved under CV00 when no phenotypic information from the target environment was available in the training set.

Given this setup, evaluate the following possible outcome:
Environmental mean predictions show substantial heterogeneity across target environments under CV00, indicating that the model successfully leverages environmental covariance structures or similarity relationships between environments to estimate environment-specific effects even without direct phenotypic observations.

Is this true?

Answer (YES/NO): NO